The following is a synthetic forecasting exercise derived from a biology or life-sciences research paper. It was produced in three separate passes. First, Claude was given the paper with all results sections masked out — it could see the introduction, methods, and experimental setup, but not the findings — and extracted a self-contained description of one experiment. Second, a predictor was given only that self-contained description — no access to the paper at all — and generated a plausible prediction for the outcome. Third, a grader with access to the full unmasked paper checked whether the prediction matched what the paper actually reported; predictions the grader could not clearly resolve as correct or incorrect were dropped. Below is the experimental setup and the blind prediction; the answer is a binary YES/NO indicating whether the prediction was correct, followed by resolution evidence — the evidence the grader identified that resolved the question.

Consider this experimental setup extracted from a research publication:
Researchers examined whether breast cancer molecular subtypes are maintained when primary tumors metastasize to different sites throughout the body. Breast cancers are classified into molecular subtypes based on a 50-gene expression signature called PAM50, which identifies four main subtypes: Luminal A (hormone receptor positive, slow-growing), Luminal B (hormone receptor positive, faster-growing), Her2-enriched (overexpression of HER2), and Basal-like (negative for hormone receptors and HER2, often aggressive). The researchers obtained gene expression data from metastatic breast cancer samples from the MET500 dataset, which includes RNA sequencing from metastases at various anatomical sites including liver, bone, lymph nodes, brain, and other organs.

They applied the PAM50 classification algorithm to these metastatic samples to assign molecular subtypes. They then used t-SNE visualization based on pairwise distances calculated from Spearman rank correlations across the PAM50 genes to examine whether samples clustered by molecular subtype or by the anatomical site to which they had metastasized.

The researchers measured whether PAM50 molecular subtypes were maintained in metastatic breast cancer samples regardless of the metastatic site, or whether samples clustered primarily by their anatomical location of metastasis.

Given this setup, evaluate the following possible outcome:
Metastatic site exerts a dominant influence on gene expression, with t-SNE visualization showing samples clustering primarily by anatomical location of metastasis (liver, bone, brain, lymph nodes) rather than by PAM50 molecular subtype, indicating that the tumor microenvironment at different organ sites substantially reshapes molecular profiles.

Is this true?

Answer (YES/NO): NO